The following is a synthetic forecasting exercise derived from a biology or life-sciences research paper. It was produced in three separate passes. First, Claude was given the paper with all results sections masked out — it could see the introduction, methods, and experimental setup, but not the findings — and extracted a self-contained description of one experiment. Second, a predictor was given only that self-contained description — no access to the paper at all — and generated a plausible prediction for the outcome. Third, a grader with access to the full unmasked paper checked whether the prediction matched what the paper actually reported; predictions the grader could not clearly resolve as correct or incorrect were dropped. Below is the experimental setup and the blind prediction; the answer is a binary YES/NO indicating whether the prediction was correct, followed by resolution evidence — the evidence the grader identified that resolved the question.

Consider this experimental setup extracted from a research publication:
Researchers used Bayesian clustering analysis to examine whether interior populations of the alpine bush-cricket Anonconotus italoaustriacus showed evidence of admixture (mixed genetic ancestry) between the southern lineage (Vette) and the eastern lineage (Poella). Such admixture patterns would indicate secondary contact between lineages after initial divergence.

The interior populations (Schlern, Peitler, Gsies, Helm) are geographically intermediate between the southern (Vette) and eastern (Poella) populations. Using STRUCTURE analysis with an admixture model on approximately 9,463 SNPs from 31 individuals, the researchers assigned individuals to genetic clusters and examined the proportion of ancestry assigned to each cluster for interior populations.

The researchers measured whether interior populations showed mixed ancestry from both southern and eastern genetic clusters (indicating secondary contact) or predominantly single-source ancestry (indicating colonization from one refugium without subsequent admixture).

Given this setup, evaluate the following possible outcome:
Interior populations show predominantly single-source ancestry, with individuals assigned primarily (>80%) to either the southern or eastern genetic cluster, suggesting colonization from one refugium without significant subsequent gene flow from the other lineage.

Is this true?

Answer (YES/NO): NO